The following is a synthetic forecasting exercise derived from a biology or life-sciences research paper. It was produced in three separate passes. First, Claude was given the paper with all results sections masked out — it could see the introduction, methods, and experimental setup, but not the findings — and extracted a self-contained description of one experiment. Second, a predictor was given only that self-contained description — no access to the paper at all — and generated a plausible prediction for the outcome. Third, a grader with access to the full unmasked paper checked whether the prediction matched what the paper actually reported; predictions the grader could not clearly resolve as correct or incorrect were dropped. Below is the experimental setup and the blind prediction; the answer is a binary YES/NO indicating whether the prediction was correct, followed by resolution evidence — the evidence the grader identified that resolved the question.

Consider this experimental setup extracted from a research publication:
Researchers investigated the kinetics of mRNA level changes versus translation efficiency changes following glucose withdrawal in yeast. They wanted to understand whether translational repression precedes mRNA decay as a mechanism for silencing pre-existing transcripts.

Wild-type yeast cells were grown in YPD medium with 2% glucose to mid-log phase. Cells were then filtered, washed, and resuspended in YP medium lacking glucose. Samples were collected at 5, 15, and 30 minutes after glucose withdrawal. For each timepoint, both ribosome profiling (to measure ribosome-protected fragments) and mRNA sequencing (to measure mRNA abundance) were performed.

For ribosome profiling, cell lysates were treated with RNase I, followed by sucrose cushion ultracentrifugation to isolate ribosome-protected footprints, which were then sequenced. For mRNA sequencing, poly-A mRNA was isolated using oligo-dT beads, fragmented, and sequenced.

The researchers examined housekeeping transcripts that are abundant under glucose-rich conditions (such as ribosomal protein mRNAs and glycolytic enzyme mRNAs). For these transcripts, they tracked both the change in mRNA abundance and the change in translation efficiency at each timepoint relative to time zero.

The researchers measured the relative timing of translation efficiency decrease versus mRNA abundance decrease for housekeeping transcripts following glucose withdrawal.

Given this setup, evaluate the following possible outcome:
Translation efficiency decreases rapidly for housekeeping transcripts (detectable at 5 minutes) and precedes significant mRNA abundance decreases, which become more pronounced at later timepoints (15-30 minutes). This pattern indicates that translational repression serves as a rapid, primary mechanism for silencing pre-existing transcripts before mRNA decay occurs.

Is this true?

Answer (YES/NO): YES